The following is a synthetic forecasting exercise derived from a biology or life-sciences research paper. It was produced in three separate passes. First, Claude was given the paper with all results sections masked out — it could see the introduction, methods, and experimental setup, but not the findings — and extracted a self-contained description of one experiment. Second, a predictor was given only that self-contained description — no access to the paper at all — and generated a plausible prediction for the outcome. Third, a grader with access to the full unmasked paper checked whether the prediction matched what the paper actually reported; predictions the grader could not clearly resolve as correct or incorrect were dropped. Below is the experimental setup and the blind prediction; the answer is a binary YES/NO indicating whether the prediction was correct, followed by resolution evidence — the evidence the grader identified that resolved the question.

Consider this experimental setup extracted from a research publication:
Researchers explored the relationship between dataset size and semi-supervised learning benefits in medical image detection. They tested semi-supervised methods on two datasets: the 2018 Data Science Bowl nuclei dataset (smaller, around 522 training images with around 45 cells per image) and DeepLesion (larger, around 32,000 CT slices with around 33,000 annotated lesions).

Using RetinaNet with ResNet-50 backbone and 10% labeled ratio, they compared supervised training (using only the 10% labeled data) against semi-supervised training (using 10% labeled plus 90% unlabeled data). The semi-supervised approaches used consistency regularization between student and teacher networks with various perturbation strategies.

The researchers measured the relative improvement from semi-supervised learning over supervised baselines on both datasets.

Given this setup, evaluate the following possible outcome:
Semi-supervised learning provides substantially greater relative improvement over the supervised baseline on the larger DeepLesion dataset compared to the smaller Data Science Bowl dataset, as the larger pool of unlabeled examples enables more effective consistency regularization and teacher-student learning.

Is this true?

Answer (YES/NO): NO